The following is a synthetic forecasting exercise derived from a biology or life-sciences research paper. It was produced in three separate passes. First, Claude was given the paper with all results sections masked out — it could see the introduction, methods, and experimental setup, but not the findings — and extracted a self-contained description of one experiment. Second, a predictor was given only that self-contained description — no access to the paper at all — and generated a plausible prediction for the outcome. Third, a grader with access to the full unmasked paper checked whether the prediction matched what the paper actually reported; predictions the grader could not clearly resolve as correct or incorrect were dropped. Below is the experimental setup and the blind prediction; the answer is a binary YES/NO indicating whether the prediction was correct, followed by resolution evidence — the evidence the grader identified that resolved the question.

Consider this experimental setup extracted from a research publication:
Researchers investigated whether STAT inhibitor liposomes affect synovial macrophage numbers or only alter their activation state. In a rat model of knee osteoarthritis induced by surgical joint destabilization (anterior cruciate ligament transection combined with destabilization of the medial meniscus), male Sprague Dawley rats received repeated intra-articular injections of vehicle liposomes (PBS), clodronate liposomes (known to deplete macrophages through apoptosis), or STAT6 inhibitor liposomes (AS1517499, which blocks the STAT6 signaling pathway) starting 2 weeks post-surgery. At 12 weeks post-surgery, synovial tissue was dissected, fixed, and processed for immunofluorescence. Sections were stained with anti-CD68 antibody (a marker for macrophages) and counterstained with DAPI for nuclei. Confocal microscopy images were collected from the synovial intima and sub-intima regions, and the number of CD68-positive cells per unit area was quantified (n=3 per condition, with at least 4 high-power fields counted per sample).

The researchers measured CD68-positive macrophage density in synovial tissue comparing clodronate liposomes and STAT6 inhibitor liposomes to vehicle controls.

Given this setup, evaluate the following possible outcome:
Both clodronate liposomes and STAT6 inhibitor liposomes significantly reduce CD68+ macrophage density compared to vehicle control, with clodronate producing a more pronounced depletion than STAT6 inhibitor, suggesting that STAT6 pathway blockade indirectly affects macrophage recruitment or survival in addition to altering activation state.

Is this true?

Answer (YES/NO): NO